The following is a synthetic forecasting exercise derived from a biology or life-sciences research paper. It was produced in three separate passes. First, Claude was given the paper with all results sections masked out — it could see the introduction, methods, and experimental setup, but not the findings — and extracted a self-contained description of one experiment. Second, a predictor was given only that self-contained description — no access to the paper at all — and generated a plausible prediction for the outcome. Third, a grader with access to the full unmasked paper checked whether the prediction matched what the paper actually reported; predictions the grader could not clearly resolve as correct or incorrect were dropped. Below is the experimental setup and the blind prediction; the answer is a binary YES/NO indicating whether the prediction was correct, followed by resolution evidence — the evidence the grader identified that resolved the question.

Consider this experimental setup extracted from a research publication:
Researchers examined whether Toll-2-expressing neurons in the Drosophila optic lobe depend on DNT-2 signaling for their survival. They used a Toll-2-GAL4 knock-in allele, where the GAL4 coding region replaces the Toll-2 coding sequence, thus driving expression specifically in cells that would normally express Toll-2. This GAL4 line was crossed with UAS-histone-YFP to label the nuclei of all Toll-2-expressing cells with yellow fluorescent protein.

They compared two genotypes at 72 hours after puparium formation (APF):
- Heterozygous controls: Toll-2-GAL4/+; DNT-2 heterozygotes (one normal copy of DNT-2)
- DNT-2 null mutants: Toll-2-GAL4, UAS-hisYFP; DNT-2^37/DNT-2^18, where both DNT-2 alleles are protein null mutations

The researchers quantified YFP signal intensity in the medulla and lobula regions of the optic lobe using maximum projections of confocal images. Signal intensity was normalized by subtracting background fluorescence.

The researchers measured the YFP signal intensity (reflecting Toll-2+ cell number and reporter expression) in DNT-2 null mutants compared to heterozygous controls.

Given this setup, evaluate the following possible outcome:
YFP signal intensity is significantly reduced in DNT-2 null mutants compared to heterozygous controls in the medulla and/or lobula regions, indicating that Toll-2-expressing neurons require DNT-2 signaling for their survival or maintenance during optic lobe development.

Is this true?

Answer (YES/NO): YES